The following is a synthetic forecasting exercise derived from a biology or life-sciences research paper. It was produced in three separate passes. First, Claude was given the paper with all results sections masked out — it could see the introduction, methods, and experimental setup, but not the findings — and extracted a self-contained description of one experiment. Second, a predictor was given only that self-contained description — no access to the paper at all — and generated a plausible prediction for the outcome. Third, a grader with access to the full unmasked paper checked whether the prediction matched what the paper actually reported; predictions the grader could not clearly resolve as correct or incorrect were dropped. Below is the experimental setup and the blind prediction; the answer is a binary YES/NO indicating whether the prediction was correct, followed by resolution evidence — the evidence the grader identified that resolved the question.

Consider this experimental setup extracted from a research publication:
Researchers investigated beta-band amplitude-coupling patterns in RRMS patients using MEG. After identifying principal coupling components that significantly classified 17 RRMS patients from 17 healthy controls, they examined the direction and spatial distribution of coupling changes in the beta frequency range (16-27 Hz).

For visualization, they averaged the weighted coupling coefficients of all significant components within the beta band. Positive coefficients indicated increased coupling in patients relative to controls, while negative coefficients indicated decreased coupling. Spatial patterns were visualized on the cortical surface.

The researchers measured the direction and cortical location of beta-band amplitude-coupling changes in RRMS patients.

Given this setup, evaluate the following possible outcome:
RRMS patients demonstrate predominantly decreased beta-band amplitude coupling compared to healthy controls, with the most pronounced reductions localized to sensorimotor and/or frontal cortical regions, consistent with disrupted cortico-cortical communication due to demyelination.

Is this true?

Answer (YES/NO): YES